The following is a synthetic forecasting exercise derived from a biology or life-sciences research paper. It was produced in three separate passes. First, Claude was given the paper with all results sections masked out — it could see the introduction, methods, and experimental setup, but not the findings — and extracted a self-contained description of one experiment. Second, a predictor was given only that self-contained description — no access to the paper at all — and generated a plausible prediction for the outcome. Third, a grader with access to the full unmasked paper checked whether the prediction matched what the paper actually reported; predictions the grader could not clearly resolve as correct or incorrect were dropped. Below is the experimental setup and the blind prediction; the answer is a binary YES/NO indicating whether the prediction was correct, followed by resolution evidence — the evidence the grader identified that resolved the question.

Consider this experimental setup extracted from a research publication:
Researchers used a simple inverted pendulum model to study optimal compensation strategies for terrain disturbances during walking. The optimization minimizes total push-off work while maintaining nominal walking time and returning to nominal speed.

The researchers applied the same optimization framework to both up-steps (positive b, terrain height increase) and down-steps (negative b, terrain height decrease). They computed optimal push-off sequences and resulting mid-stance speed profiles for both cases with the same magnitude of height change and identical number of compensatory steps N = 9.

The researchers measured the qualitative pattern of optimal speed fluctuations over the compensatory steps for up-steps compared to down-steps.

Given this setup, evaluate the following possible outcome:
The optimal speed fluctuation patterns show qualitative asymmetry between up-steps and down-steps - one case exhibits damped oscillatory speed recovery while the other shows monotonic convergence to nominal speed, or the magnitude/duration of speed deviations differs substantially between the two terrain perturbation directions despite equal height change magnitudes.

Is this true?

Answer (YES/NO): NO